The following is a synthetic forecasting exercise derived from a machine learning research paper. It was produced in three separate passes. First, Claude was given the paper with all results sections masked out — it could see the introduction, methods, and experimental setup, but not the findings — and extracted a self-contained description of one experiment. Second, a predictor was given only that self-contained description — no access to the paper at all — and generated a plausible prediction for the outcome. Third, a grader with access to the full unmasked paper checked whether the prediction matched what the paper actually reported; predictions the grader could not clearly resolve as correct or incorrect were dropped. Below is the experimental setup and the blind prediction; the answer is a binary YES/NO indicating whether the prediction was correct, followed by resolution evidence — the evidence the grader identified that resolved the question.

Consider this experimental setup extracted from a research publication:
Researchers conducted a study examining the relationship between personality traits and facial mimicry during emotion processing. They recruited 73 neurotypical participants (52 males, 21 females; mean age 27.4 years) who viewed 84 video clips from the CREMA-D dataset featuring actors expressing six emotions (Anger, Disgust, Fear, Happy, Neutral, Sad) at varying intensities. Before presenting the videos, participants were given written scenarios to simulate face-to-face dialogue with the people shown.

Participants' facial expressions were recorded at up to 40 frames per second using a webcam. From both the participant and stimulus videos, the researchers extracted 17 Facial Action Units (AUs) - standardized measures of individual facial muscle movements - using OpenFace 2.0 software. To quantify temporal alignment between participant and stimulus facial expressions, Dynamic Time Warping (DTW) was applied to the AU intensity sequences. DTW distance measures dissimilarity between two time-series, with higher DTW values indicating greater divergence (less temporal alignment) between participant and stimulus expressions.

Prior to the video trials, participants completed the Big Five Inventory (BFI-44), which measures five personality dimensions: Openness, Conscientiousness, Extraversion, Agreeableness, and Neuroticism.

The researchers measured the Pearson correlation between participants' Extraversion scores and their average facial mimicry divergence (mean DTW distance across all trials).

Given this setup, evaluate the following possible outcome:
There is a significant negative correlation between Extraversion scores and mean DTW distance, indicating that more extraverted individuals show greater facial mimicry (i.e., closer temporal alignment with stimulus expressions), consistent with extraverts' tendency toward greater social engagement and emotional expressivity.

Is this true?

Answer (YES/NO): NO